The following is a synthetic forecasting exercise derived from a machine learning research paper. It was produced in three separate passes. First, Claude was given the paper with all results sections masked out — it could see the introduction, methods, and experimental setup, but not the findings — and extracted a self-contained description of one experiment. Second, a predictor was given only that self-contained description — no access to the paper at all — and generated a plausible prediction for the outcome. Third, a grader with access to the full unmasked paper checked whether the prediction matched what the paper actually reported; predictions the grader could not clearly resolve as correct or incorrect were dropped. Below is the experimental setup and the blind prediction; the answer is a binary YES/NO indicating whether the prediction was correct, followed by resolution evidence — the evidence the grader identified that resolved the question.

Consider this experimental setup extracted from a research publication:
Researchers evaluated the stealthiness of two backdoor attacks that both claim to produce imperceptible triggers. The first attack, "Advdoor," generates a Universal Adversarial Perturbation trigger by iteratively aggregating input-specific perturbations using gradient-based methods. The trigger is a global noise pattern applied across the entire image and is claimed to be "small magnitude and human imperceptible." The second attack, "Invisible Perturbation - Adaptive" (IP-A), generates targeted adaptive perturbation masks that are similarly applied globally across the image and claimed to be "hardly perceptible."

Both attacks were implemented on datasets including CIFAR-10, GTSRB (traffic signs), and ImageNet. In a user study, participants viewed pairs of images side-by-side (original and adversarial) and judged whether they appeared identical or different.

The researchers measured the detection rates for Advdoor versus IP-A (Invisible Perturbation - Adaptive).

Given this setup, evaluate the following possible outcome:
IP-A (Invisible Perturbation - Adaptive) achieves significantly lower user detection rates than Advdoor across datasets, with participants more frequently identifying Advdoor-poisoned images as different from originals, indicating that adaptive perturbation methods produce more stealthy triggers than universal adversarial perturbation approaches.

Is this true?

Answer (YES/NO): NO